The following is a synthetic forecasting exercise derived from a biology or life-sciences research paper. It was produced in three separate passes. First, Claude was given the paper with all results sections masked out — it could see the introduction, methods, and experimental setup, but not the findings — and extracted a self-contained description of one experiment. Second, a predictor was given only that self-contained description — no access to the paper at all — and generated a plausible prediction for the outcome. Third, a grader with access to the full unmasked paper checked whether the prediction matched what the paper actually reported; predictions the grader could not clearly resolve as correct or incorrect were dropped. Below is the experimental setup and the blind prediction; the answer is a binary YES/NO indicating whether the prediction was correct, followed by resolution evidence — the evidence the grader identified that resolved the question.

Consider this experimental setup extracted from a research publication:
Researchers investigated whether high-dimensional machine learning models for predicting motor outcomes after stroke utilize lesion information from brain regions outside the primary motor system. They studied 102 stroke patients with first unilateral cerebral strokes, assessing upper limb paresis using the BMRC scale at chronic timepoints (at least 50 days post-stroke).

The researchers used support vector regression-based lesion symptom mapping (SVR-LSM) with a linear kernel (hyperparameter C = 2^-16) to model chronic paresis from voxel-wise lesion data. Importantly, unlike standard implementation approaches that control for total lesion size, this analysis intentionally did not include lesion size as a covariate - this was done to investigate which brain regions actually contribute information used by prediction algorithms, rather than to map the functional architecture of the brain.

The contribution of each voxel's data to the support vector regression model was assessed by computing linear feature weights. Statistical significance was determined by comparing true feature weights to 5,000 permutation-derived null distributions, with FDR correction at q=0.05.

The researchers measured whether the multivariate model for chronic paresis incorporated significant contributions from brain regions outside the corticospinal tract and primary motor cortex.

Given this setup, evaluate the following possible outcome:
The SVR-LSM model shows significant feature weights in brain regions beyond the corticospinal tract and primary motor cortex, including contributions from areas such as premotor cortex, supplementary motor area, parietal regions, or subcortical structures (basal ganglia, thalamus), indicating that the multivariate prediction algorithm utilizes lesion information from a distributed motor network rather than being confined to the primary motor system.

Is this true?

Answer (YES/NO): YES